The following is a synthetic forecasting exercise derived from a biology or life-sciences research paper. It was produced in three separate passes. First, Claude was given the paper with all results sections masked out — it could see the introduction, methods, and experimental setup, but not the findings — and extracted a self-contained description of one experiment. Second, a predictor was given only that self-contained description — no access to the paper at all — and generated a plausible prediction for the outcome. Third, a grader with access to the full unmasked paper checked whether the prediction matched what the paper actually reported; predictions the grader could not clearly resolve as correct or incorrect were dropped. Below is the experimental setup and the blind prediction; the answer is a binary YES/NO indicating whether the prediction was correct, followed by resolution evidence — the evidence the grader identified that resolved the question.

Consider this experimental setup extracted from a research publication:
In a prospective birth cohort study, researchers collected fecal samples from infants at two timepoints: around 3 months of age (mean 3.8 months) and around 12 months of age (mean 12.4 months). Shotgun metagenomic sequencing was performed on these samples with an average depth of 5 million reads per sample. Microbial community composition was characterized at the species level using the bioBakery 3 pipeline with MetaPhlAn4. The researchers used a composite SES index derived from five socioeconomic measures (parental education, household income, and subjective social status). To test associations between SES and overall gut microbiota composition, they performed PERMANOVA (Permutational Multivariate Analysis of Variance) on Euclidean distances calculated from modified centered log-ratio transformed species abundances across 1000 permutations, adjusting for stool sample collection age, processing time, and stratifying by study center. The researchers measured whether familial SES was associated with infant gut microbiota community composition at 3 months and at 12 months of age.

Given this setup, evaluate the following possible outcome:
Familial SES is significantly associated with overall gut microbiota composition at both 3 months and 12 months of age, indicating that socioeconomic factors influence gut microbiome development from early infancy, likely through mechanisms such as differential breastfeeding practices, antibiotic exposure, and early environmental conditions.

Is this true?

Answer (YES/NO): YES